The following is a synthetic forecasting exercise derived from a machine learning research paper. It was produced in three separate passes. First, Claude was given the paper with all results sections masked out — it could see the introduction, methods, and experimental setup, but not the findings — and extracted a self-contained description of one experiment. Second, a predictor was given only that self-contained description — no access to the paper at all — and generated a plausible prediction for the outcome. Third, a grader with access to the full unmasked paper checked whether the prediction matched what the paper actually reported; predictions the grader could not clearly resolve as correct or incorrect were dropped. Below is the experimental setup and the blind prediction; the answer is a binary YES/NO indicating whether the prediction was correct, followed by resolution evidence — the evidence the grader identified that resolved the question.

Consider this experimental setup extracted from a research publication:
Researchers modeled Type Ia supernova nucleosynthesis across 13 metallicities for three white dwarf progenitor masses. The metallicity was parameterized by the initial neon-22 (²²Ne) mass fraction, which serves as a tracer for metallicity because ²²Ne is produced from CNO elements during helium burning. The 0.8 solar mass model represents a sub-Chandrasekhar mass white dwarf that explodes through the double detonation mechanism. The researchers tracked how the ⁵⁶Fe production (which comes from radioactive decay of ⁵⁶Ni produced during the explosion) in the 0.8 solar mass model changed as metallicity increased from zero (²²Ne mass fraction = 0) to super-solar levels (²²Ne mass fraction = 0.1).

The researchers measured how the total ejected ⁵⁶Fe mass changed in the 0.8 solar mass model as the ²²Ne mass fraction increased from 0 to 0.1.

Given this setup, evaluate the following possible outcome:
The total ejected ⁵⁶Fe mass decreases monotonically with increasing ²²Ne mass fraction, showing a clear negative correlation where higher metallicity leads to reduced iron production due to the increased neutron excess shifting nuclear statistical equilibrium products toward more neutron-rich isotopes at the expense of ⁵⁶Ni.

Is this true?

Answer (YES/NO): YES